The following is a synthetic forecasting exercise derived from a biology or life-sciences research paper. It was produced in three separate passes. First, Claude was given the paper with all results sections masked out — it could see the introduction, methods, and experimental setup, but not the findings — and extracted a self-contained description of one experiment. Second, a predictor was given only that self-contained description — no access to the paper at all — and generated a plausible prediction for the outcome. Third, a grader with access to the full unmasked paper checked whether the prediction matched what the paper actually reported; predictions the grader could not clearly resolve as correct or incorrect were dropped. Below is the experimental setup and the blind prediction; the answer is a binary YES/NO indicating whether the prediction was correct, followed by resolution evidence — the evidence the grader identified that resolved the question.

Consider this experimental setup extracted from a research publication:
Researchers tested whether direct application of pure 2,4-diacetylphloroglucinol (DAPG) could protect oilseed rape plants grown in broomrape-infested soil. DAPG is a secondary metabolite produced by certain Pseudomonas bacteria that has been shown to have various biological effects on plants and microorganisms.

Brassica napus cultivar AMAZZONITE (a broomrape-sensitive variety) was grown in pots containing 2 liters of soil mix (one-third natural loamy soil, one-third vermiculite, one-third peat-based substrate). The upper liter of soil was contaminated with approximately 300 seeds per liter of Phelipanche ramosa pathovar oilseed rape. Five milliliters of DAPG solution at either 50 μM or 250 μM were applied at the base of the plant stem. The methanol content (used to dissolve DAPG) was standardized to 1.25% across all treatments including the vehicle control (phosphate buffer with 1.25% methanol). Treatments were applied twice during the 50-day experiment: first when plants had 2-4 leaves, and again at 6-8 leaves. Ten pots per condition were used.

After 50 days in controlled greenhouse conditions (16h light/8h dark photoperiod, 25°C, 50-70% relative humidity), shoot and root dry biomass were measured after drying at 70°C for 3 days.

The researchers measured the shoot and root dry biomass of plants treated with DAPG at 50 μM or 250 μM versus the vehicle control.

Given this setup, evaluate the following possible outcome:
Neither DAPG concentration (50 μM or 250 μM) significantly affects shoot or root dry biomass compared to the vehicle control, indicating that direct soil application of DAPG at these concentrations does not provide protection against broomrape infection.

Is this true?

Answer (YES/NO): NO